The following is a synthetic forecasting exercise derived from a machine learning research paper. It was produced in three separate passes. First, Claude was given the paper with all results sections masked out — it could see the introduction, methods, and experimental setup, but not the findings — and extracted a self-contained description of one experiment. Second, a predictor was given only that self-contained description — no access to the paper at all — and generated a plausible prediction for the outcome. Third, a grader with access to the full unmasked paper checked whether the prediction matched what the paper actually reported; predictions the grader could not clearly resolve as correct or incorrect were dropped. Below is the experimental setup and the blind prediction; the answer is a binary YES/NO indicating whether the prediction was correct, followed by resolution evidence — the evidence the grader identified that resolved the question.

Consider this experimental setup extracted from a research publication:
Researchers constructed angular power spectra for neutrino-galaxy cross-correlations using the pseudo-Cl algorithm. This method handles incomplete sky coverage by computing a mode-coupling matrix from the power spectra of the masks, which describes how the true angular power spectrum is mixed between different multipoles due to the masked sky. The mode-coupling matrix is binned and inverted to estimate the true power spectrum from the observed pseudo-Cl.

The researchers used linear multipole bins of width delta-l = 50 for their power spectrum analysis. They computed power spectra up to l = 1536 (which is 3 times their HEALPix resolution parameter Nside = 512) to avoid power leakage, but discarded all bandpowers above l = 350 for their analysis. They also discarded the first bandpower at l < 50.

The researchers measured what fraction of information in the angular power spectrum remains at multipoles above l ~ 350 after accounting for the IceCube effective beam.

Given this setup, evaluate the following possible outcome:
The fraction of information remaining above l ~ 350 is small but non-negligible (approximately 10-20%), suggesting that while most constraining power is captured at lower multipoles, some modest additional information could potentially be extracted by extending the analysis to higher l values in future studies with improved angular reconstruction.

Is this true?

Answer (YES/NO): NO